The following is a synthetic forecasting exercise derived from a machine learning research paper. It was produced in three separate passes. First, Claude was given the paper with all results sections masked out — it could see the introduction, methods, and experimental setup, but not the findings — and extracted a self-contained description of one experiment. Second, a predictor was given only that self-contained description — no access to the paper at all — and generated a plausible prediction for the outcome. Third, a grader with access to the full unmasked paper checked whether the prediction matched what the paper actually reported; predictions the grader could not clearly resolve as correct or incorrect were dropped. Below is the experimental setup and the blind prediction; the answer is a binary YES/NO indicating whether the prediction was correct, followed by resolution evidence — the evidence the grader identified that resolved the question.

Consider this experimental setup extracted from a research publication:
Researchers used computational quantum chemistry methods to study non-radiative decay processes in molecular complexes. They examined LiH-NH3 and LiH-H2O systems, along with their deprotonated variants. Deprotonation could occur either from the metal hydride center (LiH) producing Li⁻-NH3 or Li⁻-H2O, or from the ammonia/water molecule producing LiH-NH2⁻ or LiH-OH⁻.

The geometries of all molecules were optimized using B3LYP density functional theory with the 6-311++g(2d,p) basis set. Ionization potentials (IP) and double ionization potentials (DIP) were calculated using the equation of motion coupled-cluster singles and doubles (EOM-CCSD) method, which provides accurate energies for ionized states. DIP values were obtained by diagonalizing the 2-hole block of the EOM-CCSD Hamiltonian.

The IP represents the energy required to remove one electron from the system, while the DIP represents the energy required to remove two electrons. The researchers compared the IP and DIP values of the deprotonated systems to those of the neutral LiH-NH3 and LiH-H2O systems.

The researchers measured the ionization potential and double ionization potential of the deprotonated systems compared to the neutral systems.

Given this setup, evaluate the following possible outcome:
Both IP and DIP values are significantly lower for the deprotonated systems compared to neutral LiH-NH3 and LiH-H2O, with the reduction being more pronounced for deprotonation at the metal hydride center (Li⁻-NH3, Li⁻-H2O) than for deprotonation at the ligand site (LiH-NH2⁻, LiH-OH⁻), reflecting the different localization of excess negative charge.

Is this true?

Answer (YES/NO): NO